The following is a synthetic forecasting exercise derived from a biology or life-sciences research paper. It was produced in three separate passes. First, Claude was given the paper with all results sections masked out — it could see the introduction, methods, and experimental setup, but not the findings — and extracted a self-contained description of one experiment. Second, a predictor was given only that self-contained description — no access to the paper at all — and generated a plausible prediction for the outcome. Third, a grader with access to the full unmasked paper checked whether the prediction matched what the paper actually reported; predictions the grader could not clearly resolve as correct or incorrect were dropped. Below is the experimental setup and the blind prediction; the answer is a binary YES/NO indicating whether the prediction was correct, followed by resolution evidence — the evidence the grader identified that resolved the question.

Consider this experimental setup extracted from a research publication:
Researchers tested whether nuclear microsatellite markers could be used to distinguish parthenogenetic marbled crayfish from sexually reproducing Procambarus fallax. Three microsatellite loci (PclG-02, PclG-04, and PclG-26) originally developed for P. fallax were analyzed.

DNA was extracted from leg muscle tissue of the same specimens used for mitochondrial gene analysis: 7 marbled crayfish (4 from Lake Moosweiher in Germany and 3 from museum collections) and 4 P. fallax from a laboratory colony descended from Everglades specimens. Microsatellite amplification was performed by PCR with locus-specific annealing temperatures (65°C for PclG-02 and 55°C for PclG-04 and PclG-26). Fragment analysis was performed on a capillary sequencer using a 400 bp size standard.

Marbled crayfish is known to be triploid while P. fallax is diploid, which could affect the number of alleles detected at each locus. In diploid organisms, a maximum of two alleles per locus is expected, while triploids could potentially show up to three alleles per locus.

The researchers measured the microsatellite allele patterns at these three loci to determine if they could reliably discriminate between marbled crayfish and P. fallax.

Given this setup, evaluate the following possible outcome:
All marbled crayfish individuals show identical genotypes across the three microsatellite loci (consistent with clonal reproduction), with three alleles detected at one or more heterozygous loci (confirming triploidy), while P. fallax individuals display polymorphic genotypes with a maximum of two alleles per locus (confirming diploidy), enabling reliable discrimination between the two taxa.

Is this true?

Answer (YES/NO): YES